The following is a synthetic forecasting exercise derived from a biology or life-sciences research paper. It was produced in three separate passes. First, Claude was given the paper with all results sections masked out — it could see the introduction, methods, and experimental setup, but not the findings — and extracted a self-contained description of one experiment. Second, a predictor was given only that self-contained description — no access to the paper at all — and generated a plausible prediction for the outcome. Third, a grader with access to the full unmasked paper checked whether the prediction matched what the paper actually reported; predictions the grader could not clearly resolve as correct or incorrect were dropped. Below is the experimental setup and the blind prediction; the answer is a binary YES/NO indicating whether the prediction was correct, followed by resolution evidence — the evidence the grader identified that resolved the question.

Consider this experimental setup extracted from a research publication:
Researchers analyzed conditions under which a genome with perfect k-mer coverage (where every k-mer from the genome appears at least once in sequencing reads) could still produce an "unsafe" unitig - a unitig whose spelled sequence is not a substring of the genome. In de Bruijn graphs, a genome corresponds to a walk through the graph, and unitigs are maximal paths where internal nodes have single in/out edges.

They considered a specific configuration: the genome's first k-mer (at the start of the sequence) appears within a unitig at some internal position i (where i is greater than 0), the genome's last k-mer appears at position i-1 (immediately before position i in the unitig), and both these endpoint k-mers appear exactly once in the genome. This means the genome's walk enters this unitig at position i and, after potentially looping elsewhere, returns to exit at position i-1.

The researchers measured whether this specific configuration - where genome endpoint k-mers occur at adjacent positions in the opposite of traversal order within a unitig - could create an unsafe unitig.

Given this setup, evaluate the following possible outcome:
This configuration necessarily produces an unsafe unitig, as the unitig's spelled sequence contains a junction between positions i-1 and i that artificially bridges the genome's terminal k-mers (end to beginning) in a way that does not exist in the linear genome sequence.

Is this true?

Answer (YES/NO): YES